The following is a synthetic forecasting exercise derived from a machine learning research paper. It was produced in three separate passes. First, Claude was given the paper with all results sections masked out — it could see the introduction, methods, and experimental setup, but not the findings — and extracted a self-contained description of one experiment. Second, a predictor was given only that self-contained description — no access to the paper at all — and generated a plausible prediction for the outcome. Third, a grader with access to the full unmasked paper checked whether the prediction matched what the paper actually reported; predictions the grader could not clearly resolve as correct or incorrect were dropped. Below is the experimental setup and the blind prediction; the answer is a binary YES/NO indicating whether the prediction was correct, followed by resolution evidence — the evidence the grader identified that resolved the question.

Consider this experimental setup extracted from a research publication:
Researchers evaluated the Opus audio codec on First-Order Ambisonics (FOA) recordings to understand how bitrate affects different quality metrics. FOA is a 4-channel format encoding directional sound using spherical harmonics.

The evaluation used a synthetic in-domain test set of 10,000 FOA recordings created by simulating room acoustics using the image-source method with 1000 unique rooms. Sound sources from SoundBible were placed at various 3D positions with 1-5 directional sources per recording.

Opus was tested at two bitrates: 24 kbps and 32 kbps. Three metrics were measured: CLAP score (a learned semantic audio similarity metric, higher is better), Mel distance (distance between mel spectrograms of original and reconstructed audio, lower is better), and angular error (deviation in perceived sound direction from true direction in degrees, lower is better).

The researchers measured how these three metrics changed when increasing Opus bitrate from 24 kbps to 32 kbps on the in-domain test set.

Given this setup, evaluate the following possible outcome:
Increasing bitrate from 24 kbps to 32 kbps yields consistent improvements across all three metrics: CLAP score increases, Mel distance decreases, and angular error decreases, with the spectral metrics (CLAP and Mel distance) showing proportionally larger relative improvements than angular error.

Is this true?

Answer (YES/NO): NO